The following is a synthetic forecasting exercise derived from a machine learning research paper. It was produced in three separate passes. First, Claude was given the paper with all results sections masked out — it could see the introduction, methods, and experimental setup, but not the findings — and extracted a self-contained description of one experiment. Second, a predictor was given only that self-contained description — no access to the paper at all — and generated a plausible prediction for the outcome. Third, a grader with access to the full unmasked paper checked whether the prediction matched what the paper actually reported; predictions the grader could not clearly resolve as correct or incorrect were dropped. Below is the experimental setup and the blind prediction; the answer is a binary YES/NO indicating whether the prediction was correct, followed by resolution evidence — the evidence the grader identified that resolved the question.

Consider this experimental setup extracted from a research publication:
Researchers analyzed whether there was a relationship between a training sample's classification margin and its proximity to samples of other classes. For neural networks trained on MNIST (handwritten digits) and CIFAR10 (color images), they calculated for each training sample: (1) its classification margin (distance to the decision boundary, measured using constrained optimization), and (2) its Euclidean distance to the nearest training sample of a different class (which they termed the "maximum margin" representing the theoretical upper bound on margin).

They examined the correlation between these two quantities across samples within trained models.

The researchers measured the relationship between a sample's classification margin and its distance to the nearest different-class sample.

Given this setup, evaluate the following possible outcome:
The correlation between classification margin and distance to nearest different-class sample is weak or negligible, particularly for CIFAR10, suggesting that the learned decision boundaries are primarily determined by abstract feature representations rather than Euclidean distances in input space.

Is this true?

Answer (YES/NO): YES